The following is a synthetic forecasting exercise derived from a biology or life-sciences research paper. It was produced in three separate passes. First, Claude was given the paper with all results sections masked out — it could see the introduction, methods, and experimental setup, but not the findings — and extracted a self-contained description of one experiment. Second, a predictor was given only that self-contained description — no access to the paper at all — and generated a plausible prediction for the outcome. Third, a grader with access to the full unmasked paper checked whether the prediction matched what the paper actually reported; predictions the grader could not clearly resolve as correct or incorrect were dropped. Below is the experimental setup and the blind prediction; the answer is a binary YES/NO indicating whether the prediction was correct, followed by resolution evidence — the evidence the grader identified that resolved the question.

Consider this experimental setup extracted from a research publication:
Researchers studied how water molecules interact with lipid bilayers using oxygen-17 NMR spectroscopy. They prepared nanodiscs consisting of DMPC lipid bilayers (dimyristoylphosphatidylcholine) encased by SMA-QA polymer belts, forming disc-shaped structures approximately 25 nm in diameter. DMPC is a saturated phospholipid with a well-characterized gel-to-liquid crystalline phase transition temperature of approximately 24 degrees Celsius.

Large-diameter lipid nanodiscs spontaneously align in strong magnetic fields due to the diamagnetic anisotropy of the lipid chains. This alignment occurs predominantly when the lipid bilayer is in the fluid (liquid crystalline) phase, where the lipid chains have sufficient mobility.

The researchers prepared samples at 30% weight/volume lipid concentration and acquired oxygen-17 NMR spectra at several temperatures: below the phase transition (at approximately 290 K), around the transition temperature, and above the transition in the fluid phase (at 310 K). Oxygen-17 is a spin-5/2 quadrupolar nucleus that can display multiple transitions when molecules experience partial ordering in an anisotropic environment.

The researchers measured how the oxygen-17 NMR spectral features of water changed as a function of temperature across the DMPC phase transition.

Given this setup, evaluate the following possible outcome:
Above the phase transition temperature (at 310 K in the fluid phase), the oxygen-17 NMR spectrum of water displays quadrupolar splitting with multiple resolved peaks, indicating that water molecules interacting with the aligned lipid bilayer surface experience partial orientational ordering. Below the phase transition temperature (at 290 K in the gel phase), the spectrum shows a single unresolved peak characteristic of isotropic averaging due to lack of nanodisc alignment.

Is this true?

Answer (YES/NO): YES